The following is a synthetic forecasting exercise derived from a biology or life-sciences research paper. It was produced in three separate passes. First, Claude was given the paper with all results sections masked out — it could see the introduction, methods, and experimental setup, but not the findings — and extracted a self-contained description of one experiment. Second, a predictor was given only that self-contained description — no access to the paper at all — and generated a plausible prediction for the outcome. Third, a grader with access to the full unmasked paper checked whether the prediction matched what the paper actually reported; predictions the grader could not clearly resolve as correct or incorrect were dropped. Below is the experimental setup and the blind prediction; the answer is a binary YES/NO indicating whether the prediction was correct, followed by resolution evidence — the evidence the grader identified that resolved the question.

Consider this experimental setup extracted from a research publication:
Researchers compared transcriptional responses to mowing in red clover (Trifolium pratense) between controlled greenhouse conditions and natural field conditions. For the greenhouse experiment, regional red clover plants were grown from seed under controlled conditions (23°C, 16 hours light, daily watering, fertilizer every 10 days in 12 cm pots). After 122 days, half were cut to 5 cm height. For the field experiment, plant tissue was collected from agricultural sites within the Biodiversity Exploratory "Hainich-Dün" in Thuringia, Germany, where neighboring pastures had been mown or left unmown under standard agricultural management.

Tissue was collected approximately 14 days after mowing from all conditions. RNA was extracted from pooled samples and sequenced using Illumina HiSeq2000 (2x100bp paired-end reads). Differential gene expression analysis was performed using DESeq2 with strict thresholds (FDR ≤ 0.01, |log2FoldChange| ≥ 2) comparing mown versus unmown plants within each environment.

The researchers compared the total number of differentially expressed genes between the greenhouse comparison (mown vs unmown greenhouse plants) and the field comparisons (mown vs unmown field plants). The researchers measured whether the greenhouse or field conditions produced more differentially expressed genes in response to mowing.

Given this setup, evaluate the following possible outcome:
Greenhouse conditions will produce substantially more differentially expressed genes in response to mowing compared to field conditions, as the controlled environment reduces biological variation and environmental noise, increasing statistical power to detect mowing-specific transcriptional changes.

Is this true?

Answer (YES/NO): NO